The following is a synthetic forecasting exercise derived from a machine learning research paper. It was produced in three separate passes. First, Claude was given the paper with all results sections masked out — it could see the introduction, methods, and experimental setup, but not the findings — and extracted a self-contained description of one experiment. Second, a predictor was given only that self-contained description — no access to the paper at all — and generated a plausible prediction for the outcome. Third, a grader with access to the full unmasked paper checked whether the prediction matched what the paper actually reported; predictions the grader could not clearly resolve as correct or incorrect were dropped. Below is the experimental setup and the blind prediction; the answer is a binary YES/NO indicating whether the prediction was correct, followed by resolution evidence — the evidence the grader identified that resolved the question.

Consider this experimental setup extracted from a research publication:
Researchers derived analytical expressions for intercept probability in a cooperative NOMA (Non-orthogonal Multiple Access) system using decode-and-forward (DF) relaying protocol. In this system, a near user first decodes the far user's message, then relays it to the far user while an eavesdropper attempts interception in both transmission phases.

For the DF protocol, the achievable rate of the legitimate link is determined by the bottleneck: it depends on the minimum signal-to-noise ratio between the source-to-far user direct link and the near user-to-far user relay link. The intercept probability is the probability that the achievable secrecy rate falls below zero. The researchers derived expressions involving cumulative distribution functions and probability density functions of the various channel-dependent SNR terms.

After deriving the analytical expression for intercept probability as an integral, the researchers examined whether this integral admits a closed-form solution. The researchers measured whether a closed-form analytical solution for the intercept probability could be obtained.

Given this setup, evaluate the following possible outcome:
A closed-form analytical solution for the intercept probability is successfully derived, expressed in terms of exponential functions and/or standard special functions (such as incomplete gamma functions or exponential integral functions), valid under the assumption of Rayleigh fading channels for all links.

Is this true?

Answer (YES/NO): NO